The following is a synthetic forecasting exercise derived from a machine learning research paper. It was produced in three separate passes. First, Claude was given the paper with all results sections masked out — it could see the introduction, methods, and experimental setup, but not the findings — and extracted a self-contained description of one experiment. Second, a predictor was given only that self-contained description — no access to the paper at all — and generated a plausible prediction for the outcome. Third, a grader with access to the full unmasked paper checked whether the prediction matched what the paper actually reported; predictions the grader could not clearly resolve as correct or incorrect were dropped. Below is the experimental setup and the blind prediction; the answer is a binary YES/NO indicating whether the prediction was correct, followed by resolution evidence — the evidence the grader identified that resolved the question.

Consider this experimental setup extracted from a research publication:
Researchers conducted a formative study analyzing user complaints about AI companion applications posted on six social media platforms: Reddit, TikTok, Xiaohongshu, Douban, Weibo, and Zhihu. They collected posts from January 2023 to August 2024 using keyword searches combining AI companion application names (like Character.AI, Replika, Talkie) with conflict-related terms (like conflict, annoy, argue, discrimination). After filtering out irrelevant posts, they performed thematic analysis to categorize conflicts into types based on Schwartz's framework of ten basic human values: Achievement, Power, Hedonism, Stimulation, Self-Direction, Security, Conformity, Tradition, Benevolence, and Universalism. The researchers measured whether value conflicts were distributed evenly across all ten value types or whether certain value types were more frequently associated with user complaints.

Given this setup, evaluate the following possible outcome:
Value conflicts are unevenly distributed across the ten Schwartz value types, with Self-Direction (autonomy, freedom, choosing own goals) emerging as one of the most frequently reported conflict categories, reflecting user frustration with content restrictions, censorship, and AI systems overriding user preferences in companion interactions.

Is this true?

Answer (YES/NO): NO